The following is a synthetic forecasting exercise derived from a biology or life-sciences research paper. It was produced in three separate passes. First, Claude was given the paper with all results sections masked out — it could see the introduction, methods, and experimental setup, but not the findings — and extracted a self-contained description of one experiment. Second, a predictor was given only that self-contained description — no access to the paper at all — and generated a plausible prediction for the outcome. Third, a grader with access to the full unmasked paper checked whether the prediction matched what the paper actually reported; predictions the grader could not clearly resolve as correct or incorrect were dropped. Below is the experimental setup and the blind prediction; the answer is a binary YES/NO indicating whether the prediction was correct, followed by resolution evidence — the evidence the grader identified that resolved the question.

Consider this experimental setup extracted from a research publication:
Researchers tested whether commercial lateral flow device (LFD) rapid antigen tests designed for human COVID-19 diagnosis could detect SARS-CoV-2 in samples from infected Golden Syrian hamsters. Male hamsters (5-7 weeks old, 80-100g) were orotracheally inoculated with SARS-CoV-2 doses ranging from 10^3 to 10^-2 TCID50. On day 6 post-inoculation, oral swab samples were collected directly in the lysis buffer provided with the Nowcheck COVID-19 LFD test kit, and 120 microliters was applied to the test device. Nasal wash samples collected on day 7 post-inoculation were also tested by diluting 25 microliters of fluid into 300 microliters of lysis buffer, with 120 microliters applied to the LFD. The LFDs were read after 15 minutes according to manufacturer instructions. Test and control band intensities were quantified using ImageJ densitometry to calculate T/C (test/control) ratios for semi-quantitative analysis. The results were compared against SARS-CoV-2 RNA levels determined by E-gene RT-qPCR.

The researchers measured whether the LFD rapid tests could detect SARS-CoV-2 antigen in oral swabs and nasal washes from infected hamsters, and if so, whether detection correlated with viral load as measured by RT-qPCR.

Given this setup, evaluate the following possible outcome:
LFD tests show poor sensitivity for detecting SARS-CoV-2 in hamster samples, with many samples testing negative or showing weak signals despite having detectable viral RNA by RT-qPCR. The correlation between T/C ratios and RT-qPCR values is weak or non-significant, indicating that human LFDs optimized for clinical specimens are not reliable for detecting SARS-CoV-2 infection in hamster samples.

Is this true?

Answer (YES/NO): NO